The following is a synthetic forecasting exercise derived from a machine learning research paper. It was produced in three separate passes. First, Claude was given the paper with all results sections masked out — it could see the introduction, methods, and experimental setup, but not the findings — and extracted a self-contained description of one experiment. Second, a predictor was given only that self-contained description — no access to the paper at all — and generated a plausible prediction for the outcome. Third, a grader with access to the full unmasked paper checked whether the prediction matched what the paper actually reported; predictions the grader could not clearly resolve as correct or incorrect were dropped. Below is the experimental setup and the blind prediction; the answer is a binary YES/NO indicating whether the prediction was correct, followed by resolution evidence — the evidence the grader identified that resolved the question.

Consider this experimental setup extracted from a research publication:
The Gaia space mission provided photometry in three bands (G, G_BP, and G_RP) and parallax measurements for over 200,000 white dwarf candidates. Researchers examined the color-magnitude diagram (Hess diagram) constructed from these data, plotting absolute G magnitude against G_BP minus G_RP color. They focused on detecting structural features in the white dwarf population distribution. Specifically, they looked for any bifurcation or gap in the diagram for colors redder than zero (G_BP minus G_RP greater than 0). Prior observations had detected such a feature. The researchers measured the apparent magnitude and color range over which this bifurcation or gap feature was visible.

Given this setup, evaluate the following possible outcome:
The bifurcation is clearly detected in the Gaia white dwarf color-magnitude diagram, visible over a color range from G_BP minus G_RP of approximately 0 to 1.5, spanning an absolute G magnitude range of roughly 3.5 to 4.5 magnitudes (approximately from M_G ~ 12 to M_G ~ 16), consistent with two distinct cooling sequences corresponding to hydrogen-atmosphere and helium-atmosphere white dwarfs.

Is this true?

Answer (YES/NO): NO